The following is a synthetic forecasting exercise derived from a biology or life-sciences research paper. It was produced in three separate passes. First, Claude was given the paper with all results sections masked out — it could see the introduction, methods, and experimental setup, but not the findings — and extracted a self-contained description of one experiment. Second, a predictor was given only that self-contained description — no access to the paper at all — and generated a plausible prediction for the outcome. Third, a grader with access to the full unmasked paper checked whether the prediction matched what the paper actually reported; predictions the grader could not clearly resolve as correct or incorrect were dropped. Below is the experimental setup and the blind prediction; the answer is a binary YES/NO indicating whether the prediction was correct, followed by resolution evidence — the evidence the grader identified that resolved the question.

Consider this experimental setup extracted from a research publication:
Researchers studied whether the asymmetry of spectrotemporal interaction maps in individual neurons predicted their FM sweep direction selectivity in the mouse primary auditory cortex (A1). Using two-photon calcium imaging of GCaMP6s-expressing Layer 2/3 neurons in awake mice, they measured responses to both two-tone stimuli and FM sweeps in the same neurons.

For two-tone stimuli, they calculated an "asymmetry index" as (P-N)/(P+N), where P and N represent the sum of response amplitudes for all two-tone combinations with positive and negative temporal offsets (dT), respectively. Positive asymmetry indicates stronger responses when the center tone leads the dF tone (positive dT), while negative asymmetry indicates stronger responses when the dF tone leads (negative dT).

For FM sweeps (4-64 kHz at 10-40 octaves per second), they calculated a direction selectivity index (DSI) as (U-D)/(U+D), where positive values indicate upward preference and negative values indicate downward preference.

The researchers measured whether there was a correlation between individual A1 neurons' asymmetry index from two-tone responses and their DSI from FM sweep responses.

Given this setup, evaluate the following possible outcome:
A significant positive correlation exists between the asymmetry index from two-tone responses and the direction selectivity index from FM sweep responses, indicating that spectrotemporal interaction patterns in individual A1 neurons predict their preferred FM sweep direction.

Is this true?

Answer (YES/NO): NO